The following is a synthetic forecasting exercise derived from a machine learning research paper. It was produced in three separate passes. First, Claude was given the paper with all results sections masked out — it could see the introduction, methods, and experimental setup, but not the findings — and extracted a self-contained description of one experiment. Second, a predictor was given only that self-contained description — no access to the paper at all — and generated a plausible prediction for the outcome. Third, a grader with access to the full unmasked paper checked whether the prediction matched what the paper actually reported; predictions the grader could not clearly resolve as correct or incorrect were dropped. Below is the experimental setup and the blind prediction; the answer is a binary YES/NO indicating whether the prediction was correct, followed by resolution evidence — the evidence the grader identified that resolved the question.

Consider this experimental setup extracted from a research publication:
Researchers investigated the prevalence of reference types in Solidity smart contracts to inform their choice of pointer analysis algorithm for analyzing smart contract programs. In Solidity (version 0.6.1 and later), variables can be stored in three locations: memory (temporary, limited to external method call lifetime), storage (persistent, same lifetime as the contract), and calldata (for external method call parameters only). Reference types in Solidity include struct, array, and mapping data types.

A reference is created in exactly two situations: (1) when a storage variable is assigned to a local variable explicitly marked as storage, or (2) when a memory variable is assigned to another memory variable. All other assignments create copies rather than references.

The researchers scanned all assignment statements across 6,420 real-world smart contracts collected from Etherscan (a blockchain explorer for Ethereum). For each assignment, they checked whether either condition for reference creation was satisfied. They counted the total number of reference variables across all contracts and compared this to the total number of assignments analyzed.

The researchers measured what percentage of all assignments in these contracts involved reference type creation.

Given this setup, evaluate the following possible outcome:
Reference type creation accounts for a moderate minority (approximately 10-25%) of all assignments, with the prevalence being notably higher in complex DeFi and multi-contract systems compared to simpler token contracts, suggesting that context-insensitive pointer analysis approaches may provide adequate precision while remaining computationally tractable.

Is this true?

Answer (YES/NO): NO